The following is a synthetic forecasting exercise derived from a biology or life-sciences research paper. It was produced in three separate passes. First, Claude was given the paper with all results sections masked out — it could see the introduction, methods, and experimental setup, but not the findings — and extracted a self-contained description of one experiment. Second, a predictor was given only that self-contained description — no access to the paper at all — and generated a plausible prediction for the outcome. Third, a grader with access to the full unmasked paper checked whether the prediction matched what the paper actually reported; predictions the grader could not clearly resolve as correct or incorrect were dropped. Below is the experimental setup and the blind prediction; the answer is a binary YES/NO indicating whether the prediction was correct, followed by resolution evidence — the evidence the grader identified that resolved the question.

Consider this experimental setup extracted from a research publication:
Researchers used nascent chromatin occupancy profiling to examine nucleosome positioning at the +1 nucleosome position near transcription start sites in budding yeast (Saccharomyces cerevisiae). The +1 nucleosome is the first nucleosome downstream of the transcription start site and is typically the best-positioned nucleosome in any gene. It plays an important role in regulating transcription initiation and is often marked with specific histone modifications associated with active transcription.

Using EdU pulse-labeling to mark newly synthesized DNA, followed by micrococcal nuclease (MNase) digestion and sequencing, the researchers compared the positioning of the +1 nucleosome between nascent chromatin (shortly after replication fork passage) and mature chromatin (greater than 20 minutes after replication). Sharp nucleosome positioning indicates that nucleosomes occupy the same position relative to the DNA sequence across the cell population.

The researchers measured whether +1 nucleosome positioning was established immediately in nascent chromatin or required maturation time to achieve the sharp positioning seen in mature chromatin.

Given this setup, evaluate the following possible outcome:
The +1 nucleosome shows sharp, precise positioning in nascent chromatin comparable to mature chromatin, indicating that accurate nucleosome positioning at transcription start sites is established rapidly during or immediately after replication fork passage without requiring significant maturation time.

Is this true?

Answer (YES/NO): YES